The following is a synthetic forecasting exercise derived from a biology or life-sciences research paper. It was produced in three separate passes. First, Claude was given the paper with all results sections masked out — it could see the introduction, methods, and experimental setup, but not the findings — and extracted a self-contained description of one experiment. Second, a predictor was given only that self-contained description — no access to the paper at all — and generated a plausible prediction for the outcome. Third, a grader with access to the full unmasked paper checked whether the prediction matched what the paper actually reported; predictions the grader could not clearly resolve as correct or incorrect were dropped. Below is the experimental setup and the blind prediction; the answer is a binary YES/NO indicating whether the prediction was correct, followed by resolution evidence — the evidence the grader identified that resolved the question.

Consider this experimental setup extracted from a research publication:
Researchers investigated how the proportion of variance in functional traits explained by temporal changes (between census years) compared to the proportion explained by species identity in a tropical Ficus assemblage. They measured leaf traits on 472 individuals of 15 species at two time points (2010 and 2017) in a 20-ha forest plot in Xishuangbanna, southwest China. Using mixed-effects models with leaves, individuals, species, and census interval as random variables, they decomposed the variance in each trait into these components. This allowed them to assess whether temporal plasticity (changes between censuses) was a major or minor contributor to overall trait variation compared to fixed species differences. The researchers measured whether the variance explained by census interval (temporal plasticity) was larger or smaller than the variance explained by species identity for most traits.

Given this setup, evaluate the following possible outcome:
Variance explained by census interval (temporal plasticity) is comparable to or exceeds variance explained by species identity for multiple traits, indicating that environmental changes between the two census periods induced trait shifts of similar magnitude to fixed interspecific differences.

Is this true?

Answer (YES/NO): NO